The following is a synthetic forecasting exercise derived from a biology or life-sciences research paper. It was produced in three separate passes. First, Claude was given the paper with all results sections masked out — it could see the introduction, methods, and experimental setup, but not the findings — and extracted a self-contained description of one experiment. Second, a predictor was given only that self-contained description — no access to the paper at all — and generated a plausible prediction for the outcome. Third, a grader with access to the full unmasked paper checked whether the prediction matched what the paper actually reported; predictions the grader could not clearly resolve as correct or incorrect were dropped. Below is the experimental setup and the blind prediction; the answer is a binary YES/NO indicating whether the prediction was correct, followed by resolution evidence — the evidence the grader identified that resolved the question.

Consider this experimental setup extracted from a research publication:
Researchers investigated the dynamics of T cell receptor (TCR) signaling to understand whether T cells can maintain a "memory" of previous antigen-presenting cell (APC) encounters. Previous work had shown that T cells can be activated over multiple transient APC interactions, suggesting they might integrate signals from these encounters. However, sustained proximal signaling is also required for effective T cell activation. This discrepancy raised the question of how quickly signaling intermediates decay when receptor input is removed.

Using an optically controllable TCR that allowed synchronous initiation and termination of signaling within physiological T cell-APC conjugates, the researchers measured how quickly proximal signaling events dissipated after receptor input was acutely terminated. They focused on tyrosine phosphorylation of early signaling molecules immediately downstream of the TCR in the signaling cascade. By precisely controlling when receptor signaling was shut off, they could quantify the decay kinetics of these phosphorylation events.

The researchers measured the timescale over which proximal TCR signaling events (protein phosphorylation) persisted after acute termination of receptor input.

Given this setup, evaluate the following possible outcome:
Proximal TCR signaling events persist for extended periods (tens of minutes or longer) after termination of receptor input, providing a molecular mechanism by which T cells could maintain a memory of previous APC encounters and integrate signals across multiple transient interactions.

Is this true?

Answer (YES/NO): NO